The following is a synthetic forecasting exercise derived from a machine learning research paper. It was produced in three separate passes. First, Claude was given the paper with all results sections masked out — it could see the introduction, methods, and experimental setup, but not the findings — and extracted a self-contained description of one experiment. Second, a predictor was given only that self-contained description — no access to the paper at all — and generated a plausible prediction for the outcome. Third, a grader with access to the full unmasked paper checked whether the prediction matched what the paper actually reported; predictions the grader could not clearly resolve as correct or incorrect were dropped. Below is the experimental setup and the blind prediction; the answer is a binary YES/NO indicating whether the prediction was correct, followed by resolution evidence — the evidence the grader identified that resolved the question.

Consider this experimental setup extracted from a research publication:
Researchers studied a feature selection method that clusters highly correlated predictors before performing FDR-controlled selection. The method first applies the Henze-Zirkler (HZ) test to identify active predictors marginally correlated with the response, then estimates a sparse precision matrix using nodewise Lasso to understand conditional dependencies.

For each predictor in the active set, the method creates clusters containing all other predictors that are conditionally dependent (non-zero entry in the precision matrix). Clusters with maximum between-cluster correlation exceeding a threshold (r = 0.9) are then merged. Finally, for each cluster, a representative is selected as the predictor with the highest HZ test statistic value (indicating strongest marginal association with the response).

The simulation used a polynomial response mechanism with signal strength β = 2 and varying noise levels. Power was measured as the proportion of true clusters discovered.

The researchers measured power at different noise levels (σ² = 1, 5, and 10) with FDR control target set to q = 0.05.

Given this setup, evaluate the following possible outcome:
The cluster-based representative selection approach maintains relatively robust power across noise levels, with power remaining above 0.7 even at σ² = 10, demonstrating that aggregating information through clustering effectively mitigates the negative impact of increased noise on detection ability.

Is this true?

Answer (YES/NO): NO